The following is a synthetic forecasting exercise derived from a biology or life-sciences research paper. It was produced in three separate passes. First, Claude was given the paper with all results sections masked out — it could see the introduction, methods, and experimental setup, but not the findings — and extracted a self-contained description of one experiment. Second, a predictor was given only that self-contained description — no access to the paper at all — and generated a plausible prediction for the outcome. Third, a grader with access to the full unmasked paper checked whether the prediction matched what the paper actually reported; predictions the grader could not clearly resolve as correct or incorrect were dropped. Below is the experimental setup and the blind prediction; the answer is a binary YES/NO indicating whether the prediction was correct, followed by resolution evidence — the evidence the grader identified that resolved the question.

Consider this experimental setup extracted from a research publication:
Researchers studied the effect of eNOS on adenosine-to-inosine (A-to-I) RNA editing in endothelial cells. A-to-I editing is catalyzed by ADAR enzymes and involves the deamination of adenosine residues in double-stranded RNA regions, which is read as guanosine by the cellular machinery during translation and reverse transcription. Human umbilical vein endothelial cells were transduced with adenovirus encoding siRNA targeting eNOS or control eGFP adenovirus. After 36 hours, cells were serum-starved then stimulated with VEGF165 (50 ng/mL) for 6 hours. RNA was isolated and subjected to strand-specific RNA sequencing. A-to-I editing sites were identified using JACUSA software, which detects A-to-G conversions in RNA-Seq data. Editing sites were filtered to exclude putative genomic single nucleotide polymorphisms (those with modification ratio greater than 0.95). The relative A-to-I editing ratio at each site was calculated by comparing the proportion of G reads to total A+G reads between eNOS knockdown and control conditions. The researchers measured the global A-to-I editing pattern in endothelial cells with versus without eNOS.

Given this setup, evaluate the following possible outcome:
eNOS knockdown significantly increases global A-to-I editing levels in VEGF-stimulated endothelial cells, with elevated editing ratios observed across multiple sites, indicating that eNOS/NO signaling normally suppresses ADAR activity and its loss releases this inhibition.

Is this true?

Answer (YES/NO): NO